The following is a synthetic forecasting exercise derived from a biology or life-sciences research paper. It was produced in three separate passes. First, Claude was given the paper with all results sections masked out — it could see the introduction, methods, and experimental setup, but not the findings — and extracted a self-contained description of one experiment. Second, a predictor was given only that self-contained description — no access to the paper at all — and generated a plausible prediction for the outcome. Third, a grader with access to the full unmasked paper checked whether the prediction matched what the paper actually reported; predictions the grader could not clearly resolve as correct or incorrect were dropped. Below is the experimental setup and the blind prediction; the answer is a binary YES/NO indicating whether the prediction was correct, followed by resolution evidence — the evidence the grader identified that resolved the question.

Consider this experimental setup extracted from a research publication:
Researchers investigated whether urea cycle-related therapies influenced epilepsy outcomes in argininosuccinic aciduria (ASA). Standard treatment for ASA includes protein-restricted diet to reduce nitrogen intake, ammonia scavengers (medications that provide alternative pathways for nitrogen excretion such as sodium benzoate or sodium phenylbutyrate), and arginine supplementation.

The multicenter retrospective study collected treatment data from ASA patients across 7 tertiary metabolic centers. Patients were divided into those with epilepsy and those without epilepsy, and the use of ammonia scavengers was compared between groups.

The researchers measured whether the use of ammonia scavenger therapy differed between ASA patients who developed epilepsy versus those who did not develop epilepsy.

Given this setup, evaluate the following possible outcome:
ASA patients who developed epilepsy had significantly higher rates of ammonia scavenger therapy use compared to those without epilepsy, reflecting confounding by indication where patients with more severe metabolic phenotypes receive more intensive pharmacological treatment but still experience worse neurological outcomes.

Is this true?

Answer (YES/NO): NO